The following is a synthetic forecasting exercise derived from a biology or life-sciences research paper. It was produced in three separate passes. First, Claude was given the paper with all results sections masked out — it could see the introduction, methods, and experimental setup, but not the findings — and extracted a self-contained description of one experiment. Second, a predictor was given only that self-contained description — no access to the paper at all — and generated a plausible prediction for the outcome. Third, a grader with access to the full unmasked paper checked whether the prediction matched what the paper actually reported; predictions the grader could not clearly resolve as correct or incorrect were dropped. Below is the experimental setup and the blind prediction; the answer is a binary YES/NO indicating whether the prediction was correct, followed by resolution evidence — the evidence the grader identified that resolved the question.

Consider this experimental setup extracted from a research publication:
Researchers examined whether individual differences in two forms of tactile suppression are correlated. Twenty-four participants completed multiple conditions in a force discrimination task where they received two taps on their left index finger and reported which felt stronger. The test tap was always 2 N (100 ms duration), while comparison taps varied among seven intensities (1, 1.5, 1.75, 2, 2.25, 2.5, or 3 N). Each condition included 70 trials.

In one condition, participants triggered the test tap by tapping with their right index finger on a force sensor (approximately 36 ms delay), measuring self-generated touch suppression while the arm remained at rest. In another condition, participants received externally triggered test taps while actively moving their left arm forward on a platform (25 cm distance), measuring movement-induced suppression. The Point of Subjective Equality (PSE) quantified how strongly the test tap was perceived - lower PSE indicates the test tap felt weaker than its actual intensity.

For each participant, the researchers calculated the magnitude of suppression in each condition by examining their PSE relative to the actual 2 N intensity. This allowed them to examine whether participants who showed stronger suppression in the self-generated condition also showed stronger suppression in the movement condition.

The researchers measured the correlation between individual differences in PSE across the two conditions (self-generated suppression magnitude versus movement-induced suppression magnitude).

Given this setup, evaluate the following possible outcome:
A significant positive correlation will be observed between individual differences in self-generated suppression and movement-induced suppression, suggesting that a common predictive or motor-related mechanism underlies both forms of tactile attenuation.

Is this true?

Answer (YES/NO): NO